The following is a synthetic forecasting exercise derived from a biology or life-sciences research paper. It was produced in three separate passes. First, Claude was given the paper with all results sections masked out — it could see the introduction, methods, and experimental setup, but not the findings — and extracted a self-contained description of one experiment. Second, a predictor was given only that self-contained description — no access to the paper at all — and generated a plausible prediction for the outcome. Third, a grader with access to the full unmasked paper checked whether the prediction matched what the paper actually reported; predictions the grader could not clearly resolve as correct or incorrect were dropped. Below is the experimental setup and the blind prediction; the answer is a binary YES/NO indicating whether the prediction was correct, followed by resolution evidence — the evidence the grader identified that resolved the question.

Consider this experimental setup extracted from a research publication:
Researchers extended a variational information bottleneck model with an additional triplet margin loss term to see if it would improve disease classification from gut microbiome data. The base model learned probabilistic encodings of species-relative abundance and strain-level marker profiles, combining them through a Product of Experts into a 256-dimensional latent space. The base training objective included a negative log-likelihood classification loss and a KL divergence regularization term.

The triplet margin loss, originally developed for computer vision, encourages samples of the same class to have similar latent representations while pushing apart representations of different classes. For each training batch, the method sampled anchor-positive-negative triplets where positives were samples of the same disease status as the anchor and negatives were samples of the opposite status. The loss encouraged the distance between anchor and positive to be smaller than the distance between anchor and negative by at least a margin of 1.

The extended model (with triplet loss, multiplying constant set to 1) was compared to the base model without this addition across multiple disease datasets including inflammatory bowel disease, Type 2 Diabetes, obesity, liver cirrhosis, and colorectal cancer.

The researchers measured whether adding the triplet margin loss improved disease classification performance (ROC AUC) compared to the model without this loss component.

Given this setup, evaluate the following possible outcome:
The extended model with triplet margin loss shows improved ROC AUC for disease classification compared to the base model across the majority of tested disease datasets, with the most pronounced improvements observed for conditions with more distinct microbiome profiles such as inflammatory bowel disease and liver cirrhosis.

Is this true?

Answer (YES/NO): NO